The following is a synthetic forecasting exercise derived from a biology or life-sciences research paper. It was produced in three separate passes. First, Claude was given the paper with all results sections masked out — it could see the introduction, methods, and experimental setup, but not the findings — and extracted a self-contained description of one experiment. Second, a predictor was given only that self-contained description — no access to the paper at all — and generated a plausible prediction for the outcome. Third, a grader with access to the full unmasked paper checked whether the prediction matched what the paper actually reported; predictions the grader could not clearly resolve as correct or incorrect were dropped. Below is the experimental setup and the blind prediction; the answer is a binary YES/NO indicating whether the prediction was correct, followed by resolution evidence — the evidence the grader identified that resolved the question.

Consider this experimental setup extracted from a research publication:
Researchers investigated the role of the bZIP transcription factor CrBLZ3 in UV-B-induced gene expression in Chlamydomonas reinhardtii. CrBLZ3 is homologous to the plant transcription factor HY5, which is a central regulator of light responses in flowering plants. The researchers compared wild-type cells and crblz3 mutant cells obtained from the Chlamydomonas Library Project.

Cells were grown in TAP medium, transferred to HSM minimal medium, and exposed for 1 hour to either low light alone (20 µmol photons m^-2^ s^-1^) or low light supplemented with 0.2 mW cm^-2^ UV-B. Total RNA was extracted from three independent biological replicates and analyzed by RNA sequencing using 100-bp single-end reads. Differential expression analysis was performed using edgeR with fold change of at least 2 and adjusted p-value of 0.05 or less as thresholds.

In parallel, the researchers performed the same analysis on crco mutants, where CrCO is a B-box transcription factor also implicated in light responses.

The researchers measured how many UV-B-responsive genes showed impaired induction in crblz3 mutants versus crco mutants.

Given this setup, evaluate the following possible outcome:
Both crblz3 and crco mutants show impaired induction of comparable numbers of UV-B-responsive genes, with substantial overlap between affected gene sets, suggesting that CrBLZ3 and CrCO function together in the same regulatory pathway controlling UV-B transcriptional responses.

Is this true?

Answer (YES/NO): NO